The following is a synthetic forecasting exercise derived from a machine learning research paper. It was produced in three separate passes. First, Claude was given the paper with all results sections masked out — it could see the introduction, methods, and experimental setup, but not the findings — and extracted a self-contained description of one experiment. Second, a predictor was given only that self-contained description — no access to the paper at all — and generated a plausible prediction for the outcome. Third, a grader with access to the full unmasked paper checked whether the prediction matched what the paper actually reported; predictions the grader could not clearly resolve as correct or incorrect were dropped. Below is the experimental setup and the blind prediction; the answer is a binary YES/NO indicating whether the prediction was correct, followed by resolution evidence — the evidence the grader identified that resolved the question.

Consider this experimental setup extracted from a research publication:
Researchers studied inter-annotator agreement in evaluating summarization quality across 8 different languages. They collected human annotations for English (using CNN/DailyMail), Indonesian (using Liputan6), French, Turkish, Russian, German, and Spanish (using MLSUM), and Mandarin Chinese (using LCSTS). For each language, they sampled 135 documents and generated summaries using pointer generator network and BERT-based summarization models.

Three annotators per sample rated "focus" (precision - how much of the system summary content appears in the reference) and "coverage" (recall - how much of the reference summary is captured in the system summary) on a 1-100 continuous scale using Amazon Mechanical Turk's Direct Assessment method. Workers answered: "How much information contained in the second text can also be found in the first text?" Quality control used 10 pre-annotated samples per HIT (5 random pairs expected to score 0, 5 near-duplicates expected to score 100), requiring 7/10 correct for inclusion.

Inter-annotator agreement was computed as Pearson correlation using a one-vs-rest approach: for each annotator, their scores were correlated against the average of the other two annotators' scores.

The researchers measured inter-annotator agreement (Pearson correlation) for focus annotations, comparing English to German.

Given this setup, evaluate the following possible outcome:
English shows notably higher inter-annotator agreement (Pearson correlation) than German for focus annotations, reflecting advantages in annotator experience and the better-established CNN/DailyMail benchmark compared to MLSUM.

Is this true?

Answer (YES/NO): NO